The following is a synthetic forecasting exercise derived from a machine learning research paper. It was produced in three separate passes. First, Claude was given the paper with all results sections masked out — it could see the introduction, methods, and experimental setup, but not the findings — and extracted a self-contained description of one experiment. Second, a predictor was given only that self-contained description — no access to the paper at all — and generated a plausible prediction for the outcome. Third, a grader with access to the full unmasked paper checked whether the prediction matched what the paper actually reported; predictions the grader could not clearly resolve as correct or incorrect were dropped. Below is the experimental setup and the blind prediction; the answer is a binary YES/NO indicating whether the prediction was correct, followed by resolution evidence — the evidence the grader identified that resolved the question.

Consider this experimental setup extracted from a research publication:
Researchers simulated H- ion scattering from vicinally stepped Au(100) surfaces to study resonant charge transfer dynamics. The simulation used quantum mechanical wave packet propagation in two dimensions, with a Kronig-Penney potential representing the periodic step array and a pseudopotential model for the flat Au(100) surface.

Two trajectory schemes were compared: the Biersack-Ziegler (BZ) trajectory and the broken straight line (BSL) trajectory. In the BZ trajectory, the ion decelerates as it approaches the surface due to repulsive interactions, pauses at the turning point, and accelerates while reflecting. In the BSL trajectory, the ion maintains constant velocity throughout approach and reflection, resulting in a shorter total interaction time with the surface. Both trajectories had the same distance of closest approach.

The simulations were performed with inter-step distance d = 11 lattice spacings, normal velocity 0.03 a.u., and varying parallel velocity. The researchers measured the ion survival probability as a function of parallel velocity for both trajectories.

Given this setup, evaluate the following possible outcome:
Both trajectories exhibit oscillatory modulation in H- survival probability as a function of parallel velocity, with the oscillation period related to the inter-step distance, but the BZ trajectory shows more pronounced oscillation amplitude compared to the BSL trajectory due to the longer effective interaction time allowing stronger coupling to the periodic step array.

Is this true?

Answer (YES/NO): NO